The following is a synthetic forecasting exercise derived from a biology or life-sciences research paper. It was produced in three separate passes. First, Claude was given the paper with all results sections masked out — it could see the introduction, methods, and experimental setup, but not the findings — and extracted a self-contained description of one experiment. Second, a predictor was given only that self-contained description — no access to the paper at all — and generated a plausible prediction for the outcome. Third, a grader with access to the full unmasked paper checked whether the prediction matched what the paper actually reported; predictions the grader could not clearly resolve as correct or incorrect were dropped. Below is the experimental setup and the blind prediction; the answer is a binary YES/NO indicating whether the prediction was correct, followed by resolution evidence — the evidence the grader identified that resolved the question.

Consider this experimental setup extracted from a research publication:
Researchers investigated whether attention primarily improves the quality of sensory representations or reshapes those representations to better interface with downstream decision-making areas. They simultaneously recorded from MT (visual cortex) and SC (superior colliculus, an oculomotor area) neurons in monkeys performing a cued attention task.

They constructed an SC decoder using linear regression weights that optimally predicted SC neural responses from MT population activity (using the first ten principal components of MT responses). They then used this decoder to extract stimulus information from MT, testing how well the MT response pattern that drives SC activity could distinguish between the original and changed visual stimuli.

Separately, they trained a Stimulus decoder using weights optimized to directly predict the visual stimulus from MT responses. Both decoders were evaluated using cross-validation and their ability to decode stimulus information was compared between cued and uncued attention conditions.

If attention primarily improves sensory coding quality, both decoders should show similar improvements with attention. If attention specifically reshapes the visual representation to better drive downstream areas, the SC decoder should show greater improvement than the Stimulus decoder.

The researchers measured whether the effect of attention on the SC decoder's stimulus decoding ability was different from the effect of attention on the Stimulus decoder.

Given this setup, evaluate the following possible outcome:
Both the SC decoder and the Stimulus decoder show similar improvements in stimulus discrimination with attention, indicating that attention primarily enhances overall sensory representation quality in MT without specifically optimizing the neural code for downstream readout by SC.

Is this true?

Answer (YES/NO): NO